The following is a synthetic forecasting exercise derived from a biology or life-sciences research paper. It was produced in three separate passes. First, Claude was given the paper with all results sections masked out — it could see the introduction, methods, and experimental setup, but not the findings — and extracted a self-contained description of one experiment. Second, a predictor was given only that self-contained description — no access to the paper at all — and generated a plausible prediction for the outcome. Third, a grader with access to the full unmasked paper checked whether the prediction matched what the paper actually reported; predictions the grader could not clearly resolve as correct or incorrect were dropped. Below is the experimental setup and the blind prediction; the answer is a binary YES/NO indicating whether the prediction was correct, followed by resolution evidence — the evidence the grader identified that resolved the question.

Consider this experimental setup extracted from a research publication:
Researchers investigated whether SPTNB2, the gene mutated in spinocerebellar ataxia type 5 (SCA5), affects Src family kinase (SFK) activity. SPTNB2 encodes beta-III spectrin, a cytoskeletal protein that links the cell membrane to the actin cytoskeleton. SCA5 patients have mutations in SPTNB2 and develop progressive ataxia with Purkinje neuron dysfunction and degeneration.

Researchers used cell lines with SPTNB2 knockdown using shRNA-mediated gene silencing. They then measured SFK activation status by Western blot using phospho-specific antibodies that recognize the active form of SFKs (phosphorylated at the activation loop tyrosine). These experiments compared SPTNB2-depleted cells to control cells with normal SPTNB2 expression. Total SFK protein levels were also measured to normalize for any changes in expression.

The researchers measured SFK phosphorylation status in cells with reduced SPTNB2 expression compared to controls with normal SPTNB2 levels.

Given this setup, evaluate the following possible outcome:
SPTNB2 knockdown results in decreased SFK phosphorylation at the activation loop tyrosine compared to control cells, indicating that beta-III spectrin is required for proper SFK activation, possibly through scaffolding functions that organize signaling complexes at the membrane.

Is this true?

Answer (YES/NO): NO